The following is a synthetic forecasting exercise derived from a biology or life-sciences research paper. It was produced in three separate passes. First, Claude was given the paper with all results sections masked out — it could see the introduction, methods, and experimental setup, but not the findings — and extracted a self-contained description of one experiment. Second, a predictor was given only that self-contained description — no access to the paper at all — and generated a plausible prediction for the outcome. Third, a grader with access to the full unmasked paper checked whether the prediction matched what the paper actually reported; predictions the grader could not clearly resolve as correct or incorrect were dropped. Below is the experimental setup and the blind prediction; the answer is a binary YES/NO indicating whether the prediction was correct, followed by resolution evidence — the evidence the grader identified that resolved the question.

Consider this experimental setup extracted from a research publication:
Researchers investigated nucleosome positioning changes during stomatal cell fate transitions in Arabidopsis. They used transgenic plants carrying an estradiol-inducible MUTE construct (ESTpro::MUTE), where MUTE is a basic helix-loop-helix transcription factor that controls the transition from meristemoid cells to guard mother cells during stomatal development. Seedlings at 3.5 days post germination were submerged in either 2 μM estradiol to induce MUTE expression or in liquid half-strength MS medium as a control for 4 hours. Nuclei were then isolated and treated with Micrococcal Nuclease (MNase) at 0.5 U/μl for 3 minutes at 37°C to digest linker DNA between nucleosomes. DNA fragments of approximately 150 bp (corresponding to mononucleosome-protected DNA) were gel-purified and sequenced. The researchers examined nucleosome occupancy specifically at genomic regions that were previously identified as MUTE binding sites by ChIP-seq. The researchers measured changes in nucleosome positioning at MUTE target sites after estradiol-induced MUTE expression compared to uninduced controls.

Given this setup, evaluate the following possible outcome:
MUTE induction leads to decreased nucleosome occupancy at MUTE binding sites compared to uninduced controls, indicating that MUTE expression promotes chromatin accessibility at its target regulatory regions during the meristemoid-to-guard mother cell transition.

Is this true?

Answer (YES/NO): YES